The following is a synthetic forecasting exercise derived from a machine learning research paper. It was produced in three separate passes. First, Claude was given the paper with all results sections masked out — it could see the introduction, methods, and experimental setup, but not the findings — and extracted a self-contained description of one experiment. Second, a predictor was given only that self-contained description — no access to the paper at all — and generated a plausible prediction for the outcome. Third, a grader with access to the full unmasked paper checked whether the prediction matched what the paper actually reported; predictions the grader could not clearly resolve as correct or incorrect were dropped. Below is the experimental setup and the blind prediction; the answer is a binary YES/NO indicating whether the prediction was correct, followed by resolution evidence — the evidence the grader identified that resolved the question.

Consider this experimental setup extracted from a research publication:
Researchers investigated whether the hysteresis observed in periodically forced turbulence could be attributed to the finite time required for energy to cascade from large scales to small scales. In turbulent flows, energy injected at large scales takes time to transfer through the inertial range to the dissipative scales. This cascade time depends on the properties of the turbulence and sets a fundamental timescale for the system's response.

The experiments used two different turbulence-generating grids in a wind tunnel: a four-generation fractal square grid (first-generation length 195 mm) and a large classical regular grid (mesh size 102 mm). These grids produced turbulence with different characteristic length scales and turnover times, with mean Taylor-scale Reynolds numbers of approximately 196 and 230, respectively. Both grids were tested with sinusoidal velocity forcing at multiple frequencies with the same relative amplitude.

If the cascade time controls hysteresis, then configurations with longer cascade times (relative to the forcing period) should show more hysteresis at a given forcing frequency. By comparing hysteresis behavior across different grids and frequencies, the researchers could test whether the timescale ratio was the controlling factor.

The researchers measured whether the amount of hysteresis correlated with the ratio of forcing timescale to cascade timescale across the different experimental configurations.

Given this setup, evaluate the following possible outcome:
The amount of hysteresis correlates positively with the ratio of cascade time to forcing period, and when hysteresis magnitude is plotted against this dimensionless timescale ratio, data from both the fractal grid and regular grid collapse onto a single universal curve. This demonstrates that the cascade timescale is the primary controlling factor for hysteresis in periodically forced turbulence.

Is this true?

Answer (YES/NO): NO